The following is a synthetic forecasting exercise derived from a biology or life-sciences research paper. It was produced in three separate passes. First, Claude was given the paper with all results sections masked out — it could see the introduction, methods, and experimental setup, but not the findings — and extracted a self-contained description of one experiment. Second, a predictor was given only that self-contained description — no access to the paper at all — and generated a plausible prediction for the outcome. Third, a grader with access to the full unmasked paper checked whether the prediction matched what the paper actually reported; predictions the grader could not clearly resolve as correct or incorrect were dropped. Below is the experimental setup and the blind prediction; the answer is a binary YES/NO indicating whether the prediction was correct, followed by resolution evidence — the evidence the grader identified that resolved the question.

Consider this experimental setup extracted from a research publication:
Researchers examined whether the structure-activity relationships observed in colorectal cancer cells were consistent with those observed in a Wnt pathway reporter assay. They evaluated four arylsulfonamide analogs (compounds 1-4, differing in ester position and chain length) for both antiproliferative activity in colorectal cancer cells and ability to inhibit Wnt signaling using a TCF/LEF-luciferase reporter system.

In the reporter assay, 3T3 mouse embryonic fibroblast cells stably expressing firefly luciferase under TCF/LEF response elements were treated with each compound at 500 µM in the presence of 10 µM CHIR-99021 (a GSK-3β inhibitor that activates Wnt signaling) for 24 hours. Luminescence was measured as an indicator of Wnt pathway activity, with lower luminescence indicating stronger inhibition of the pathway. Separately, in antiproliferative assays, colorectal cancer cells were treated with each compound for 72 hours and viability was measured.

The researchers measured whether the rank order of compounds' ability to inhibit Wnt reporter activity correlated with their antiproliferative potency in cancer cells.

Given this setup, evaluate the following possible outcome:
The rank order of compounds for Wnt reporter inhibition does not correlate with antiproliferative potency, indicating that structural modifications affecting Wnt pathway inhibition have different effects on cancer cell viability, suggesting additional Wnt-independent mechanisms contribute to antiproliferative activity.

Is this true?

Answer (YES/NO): NO